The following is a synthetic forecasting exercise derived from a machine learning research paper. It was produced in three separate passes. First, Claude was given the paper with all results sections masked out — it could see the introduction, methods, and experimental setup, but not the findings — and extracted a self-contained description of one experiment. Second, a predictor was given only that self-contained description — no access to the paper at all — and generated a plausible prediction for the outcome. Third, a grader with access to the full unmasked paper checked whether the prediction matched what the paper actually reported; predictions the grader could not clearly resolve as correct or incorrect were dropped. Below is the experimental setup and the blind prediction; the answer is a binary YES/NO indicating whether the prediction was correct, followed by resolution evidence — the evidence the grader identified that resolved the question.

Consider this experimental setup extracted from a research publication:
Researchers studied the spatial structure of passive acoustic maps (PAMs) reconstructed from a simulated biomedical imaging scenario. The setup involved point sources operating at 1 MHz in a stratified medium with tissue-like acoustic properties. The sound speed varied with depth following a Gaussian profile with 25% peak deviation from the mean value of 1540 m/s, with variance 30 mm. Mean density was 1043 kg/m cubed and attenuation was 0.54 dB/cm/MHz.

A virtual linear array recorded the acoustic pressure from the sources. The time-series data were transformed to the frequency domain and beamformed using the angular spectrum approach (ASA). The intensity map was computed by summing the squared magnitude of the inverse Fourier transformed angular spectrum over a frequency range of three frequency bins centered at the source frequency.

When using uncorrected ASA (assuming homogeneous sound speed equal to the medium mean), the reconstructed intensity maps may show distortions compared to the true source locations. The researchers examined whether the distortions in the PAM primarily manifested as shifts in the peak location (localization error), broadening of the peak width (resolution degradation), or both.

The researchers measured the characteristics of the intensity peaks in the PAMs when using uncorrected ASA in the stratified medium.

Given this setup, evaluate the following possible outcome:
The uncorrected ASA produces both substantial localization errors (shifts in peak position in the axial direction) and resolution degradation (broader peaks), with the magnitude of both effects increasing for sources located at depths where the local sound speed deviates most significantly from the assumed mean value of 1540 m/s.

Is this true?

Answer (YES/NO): NO